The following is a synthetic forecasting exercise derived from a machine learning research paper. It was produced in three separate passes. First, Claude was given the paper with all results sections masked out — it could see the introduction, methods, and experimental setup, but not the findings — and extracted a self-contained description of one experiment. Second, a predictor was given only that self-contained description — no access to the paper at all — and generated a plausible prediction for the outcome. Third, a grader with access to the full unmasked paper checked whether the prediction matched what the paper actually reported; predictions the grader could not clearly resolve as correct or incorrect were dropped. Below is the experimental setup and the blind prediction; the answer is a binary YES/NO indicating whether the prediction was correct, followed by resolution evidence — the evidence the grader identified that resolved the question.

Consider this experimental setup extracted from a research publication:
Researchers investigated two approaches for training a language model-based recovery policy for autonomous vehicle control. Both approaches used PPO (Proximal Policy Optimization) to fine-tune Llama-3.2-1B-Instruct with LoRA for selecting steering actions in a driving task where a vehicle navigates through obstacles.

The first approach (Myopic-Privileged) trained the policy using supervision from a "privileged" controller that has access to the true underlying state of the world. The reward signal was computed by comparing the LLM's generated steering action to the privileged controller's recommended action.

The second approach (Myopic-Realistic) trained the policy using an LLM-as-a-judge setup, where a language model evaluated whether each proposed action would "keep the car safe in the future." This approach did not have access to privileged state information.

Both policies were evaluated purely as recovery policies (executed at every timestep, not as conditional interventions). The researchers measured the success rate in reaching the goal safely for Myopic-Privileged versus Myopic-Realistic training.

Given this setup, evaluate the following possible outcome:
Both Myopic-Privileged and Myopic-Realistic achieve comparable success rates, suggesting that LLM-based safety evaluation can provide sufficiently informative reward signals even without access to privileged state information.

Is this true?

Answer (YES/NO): NO